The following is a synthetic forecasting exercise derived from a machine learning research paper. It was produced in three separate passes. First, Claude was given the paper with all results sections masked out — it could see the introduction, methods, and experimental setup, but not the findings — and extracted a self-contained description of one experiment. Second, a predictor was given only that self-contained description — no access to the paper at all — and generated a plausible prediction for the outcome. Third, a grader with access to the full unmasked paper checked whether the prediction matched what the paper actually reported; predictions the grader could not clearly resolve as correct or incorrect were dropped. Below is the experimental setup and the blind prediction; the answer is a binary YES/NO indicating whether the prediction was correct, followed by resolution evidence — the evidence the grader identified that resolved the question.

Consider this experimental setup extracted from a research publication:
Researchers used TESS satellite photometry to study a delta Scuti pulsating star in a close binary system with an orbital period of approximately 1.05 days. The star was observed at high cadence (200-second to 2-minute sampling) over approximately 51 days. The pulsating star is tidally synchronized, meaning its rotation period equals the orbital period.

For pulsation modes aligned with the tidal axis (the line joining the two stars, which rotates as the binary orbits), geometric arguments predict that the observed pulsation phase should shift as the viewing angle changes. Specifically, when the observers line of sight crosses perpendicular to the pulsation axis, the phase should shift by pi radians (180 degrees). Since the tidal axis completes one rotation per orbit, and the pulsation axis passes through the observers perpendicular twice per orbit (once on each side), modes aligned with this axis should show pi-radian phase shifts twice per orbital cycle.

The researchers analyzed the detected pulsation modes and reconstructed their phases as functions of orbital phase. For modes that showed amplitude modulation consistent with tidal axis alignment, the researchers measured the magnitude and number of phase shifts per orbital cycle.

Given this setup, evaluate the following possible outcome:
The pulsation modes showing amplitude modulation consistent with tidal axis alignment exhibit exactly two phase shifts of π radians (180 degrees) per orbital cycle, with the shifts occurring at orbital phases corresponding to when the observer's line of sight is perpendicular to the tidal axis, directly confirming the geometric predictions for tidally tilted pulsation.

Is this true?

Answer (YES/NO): YES